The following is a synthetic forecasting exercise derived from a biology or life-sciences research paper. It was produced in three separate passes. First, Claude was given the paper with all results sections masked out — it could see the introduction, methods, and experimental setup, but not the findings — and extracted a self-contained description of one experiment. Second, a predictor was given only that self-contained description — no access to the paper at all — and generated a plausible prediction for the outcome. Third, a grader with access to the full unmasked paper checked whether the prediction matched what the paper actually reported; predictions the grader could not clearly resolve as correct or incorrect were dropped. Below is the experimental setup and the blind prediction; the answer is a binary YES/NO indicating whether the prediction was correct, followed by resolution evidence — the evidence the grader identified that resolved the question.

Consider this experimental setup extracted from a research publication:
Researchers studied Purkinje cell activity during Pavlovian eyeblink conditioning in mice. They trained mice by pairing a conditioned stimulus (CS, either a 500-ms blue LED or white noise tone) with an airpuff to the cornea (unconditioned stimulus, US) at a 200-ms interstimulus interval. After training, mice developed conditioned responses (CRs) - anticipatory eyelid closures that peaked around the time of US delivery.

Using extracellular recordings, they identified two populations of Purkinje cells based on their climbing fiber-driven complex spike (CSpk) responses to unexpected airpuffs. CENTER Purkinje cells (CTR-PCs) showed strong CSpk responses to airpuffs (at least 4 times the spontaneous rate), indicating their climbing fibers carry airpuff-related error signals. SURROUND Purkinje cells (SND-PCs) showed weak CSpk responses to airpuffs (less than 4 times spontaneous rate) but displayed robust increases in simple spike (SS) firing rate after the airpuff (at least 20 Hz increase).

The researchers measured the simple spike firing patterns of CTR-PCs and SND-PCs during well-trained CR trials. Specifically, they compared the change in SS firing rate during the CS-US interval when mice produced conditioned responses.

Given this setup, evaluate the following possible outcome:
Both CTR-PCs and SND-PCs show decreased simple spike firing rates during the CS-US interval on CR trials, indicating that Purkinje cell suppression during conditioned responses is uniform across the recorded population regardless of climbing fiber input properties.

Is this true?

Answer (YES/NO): NO